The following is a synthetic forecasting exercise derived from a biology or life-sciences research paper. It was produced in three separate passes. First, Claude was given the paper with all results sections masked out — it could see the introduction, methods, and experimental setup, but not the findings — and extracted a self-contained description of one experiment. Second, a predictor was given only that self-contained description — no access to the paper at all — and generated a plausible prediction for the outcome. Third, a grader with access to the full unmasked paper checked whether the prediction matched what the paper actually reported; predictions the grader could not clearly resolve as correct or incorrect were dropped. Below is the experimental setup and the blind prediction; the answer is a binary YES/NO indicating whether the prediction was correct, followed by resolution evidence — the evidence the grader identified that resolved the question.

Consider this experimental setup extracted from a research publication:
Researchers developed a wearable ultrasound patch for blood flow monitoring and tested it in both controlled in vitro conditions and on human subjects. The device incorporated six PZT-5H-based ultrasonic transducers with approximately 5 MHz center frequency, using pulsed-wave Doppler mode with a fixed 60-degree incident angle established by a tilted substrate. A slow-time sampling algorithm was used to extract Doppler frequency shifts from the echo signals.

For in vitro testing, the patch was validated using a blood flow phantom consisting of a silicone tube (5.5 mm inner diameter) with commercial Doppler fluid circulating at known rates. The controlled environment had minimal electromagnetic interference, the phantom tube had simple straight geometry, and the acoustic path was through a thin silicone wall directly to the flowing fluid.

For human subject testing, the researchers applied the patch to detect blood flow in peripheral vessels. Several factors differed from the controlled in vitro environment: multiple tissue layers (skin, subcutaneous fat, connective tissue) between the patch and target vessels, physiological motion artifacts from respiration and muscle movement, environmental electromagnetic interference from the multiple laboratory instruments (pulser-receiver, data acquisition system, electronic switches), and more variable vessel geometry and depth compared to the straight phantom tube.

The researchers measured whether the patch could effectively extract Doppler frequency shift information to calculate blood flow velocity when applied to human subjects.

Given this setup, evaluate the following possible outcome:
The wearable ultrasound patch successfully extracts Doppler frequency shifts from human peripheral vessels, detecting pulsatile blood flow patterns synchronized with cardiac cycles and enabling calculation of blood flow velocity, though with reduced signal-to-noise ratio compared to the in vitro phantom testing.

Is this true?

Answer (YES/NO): NO